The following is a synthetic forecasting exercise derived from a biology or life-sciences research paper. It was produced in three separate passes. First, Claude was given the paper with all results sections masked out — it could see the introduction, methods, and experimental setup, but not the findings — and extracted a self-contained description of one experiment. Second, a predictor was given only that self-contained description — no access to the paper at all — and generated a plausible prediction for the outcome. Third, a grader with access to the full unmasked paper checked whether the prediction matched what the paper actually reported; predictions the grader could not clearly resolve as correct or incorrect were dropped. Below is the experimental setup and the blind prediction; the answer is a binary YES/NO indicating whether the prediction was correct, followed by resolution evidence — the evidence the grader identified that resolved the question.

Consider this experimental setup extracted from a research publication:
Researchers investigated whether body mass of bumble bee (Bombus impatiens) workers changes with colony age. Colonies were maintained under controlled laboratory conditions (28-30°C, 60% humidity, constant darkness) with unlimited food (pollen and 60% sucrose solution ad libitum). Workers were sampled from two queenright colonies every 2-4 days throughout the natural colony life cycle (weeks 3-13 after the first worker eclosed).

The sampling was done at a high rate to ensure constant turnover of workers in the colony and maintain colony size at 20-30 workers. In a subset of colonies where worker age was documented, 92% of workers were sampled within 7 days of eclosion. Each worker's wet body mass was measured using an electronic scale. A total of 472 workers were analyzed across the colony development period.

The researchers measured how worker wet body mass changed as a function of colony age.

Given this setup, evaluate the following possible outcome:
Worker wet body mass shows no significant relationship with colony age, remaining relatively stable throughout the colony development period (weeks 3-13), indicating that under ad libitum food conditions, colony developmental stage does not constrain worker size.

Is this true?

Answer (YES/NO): NO